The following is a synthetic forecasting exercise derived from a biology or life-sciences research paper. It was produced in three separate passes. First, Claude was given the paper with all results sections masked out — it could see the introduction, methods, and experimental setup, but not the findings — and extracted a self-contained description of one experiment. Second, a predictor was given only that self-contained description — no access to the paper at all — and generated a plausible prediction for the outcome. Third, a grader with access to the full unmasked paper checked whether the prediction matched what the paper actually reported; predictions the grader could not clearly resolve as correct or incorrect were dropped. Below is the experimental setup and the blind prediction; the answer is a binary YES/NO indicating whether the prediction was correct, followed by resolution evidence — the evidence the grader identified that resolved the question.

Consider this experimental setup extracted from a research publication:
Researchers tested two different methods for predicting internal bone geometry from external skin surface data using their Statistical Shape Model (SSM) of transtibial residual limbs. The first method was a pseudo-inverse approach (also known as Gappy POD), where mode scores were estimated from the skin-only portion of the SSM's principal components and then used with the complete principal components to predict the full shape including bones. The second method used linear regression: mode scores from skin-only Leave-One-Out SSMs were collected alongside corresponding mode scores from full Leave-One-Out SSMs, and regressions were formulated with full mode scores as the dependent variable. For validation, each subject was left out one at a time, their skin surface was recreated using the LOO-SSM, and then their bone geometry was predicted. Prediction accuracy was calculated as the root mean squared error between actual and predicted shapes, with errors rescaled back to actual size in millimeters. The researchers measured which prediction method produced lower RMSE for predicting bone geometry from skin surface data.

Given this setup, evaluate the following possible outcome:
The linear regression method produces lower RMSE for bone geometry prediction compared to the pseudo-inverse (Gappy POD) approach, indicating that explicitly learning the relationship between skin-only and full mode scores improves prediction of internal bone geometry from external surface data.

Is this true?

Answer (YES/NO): YES